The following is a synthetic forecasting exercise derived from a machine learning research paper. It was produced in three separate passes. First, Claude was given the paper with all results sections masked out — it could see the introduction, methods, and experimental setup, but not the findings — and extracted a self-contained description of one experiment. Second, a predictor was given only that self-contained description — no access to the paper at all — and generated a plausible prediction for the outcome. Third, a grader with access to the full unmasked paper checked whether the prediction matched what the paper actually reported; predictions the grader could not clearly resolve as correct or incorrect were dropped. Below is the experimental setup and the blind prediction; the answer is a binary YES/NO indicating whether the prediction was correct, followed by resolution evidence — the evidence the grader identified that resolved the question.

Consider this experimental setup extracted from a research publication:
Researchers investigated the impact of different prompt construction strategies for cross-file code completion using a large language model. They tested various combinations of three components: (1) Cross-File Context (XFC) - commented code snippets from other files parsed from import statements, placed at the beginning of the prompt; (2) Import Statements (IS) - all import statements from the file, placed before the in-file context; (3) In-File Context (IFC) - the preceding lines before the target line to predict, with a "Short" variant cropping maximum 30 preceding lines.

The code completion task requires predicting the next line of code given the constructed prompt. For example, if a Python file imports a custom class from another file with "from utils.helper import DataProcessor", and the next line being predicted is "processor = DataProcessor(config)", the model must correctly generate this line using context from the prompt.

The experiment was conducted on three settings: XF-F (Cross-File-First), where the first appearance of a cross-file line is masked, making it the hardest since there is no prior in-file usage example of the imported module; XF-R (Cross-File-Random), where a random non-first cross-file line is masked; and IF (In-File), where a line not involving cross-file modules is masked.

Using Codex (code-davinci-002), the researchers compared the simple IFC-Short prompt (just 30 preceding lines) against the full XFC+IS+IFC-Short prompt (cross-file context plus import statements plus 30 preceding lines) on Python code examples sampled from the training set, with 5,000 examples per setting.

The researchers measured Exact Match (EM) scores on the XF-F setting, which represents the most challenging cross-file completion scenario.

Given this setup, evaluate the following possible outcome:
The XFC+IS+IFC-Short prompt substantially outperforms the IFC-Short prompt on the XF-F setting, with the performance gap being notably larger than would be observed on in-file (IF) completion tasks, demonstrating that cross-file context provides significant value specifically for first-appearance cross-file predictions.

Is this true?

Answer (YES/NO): YES